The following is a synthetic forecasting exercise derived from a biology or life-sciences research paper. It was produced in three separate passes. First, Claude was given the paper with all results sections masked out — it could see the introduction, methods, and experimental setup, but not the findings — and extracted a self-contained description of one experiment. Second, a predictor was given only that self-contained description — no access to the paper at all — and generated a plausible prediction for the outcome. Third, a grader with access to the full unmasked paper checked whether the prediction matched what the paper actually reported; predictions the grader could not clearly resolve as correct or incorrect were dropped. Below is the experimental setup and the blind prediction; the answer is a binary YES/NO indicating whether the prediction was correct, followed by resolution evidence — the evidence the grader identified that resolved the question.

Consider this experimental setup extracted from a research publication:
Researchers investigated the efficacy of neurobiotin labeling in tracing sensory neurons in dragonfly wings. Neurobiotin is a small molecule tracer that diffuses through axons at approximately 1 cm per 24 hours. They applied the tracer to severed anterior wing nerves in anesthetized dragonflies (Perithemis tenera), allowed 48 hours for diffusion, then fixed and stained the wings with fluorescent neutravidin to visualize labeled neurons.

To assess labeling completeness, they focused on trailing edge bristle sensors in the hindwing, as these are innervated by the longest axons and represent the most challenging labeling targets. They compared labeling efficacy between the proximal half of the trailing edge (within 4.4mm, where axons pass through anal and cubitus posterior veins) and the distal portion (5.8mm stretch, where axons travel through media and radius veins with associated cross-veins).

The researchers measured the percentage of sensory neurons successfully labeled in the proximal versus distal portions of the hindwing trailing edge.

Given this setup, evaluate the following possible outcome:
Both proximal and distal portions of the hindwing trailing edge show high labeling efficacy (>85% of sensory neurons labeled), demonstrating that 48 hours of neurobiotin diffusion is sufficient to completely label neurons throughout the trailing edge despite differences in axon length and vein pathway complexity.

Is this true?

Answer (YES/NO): NO